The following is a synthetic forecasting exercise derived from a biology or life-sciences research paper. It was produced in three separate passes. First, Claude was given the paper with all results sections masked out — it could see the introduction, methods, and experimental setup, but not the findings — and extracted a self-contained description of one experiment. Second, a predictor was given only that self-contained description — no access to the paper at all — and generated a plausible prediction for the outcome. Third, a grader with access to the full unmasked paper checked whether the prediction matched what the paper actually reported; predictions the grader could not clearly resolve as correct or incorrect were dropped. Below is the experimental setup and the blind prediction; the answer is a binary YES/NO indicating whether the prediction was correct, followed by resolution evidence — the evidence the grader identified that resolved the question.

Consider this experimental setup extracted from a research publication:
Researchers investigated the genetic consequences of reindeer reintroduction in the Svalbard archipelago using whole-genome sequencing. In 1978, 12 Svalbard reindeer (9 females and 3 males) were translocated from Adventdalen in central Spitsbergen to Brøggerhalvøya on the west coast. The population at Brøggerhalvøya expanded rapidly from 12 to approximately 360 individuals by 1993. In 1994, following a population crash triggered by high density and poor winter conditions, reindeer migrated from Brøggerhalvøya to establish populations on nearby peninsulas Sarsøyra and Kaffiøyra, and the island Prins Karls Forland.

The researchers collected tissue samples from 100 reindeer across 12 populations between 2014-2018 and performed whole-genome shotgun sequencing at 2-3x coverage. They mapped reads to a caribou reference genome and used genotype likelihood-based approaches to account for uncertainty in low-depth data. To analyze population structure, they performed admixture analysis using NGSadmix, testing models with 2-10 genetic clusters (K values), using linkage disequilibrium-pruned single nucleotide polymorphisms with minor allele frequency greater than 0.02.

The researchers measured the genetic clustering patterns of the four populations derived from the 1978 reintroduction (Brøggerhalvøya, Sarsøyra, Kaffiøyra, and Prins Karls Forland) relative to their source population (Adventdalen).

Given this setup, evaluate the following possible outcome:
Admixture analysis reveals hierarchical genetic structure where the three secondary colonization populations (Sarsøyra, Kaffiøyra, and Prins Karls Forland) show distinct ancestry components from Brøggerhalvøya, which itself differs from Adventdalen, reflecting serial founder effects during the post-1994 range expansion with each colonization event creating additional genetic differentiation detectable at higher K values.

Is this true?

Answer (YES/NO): NO